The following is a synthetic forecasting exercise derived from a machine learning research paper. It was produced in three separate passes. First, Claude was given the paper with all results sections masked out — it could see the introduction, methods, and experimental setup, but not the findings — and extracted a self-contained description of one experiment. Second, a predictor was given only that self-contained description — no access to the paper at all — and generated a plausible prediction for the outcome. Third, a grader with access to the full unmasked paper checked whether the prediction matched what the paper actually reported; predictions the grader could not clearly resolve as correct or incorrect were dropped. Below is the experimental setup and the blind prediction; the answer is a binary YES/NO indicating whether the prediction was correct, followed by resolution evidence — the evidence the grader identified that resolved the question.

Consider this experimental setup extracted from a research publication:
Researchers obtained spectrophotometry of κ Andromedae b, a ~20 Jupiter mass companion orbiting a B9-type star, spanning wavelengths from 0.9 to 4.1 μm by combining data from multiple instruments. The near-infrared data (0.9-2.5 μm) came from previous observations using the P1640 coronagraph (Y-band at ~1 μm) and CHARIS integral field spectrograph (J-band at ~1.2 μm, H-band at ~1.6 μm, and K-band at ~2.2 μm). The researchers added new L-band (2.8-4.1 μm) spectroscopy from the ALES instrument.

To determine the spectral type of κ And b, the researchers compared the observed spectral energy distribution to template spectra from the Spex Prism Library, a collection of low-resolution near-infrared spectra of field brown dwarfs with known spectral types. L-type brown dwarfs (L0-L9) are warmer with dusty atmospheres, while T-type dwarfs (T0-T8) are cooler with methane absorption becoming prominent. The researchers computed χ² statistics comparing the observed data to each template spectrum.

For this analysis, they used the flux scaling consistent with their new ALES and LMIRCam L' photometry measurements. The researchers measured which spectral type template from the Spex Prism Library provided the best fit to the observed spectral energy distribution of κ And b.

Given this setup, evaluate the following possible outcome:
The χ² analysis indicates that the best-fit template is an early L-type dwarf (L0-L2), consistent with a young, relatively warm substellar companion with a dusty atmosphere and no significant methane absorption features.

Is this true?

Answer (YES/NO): NO